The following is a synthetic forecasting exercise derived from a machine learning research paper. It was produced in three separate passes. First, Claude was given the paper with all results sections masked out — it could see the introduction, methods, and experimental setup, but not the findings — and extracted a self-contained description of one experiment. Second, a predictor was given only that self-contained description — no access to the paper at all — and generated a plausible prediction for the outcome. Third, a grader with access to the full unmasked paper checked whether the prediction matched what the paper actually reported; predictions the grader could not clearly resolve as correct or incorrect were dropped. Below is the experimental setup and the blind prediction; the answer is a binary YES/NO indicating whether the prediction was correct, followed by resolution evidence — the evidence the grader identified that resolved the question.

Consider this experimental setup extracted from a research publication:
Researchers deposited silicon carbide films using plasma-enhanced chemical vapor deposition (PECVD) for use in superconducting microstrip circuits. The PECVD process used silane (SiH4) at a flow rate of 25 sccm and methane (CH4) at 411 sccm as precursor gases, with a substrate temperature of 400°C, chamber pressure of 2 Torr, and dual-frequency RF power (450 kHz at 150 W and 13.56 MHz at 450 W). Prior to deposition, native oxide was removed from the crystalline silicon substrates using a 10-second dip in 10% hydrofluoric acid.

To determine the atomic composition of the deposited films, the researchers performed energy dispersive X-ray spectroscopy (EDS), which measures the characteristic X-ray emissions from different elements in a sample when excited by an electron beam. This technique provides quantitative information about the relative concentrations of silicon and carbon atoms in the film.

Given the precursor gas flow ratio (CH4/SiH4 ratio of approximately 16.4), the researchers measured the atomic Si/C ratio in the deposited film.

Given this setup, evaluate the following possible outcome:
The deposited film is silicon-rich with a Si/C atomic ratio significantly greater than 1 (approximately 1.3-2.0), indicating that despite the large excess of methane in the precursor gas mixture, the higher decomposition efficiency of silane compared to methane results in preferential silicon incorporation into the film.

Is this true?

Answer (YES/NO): NO